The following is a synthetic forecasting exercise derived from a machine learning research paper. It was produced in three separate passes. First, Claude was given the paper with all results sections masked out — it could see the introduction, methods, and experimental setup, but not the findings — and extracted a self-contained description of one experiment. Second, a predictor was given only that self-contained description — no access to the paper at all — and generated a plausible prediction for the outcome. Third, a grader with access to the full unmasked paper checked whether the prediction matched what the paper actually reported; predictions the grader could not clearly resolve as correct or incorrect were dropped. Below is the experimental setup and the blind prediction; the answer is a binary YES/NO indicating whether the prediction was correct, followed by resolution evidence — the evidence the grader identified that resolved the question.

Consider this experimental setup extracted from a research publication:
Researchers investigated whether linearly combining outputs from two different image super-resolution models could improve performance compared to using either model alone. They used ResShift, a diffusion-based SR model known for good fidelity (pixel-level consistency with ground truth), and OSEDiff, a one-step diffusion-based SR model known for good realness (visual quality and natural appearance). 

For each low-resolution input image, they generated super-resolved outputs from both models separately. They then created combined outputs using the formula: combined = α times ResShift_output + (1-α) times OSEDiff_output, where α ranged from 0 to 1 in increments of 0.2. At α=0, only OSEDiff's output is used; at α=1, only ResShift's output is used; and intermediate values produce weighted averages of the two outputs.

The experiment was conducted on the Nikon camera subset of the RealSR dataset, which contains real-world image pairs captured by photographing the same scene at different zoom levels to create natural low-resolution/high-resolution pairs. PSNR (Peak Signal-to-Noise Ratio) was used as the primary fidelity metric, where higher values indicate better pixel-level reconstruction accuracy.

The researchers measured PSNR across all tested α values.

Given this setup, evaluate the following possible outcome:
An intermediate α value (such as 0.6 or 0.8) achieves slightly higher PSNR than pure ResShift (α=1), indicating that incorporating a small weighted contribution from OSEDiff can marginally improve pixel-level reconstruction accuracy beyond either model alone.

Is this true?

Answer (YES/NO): YES